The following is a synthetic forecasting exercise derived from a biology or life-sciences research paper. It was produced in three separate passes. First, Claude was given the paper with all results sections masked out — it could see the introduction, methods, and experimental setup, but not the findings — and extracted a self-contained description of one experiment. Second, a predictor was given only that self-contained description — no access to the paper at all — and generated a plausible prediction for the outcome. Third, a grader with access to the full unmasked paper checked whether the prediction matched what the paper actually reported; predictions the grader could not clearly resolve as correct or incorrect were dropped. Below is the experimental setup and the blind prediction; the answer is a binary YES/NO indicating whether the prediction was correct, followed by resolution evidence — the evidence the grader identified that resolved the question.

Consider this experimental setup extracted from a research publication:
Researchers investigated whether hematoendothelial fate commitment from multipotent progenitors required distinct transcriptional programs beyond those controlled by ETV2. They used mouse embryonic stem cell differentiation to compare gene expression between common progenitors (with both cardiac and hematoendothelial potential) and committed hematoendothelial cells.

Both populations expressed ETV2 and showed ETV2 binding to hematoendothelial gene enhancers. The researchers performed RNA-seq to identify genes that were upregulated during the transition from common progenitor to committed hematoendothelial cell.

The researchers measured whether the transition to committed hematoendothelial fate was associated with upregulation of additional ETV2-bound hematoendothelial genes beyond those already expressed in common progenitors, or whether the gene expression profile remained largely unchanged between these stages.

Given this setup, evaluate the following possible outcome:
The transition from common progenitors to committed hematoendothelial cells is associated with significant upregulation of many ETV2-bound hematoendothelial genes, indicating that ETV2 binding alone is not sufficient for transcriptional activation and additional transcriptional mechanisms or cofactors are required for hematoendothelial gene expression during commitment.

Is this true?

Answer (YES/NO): YES